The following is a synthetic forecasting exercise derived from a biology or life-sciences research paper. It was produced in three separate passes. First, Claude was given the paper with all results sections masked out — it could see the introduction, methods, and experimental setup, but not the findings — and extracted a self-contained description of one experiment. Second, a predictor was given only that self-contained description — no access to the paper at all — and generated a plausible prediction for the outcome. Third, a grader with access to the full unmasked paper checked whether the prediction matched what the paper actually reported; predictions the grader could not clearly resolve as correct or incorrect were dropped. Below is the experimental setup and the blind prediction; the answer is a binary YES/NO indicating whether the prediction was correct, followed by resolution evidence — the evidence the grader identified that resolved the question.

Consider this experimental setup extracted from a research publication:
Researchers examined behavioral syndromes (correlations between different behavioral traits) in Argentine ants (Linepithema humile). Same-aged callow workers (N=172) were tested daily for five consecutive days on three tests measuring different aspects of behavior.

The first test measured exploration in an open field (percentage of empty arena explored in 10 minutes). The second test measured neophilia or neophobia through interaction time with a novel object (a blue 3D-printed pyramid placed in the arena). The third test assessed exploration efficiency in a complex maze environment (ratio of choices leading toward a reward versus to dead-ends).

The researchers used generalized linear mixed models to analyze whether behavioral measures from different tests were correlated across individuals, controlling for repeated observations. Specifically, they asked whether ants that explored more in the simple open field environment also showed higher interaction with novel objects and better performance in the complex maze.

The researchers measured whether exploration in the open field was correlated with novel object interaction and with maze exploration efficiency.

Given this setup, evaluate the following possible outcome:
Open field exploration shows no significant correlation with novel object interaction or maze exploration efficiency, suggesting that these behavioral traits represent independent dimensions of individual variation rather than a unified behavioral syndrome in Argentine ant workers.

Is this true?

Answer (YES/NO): NO